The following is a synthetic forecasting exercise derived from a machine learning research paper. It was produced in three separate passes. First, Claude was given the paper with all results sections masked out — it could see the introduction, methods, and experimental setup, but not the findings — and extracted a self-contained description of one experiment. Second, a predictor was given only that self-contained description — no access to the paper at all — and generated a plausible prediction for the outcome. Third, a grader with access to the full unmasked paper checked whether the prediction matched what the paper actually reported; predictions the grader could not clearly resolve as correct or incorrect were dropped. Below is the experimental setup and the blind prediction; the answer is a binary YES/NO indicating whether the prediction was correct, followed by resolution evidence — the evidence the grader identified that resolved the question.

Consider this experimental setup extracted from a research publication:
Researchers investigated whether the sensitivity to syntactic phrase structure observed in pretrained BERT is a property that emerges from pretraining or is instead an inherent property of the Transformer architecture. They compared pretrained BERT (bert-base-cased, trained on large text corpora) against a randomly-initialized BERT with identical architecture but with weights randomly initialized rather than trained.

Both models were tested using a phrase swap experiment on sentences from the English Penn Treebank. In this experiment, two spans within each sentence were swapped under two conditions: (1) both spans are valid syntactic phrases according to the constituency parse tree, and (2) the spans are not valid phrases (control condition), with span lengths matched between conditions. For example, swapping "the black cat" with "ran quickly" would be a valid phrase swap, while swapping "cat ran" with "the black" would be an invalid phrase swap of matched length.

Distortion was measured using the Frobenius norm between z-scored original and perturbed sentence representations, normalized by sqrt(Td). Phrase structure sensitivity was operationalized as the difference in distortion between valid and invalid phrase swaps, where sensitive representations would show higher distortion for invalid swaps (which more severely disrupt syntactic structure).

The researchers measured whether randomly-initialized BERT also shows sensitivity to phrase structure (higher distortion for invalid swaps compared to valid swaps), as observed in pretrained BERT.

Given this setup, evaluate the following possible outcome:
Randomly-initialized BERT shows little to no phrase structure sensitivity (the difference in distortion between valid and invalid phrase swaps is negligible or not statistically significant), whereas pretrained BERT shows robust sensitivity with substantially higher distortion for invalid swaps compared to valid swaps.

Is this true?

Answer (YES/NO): YES